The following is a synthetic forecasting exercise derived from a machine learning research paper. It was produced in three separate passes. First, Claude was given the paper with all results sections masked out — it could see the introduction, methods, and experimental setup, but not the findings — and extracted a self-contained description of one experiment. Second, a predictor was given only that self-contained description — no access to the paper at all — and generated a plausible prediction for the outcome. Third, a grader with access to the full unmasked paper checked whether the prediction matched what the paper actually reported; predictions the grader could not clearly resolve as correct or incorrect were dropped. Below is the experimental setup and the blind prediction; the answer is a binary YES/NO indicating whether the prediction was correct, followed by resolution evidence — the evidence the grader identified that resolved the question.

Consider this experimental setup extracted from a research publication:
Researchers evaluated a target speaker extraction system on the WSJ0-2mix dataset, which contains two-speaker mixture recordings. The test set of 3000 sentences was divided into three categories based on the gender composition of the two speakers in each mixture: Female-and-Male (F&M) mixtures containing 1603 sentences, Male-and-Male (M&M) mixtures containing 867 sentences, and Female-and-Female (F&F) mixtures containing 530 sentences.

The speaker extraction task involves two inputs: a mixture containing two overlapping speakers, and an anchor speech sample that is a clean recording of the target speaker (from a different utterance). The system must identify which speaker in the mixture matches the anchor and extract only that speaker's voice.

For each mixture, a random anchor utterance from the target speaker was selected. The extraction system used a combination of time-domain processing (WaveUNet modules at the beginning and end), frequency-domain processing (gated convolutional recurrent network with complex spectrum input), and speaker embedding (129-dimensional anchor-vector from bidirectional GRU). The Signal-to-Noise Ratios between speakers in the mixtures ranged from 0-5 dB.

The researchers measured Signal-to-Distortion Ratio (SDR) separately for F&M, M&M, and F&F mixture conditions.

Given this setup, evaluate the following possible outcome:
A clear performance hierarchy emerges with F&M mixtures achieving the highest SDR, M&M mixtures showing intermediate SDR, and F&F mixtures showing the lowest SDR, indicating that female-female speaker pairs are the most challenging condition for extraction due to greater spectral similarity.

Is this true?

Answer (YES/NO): YES